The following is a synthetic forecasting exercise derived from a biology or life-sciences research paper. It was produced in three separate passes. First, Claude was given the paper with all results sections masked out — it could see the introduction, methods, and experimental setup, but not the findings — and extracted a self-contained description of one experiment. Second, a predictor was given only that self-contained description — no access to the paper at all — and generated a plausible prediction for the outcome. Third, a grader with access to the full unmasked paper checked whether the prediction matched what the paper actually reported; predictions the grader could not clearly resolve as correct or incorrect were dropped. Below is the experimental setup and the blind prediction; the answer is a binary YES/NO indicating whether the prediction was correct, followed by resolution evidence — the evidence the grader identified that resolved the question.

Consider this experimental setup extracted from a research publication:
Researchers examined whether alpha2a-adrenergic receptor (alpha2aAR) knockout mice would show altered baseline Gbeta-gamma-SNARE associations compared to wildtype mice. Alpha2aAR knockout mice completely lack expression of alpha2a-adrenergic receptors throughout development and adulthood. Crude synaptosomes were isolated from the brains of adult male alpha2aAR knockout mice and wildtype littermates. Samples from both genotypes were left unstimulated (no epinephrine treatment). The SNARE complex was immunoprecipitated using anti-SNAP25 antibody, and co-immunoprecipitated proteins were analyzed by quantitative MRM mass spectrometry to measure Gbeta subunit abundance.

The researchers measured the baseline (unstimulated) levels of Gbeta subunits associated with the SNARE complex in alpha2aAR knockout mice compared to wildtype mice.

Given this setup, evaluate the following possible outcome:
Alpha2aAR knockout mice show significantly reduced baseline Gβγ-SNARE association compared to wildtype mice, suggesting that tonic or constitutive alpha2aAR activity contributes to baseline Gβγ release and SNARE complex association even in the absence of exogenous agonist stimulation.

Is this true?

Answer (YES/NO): NO